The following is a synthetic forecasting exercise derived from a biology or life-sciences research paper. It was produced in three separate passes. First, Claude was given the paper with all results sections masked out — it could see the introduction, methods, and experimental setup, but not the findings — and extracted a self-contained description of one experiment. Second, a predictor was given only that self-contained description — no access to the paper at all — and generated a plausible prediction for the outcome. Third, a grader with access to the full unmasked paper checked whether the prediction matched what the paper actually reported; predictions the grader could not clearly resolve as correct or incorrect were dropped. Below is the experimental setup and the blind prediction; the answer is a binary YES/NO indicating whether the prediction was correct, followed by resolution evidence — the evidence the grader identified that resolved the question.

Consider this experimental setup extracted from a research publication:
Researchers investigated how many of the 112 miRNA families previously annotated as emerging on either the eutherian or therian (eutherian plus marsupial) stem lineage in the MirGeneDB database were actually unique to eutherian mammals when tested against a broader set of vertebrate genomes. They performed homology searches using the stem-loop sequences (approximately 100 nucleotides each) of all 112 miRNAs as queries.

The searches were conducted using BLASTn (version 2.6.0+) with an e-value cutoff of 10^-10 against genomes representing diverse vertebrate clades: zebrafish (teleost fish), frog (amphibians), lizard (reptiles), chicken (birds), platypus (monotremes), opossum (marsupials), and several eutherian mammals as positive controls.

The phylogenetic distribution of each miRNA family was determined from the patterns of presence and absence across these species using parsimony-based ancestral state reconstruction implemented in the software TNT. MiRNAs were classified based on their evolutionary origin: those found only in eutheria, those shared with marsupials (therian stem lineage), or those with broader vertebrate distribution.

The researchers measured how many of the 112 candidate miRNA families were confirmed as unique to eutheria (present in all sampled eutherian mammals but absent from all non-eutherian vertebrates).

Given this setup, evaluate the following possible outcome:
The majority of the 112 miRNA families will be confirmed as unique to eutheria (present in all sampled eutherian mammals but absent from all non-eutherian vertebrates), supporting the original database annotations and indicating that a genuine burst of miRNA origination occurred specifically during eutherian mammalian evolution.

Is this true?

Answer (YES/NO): NO